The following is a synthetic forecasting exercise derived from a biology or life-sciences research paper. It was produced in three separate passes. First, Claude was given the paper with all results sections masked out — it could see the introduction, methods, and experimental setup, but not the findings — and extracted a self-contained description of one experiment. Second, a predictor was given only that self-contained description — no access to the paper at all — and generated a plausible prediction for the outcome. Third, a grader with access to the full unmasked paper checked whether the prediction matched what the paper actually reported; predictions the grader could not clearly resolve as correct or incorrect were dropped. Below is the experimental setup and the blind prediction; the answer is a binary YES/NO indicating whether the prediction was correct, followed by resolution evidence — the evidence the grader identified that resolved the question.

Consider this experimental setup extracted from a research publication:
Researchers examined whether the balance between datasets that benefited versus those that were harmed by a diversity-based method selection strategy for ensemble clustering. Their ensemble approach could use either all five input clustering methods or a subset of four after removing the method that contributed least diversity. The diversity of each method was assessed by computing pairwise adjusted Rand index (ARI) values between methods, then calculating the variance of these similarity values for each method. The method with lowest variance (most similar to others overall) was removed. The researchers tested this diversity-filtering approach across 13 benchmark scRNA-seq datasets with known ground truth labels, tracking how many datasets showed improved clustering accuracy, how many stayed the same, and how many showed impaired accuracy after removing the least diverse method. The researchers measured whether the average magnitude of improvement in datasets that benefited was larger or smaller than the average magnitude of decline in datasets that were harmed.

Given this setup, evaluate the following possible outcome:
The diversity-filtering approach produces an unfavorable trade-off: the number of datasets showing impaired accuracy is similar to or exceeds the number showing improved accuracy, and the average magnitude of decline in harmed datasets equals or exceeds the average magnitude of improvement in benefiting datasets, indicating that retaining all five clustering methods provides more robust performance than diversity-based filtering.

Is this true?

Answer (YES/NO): NO